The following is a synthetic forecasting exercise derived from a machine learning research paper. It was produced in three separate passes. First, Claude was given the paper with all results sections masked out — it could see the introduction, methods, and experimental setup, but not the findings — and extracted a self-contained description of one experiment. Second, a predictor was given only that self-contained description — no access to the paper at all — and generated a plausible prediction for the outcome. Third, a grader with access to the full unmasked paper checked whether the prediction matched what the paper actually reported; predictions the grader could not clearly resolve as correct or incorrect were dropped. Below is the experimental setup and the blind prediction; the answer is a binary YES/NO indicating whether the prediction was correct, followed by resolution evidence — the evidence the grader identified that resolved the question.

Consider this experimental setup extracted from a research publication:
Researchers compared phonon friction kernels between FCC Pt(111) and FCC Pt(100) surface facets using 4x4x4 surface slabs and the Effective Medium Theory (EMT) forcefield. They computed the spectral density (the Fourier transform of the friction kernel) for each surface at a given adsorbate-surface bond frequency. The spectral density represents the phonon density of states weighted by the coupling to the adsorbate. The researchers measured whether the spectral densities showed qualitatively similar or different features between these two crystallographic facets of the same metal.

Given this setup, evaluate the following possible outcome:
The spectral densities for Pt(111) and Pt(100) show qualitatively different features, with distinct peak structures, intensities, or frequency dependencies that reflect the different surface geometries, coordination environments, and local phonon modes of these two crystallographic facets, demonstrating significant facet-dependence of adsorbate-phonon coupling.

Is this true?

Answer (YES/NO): NO